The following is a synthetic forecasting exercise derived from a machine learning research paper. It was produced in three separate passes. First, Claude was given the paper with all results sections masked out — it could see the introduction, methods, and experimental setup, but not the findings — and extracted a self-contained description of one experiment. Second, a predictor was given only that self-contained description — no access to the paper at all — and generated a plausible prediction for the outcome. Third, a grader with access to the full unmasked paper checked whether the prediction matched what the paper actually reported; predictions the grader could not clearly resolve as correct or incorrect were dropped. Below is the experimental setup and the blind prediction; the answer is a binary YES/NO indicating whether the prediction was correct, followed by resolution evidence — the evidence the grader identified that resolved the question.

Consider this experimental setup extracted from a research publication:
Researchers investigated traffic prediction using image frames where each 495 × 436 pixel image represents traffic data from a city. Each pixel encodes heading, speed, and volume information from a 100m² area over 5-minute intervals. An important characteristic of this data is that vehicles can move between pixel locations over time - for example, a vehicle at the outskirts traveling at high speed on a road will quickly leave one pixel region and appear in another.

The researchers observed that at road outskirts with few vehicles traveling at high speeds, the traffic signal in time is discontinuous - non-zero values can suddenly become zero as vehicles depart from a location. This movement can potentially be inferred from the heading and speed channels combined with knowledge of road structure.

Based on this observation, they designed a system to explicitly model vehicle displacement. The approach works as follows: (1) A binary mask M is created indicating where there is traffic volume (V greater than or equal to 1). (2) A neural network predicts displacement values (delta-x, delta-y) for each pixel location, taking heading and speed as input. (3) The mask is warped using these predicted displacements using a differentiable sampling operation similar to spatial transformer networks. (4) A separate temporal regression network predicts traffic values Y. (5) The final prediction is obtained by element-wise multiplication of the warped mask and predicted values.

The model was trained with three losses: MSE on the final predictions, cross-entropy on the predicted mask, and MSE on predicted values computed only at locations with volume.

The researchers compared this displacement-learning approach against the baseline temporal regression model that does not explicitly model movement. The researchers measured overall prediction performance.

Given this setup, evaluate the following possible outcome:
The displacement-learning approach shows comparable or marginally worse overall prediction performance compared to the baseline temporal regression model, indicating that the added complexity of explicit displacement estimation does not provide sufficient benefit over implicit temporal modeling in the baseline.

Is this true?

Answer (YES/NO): YES